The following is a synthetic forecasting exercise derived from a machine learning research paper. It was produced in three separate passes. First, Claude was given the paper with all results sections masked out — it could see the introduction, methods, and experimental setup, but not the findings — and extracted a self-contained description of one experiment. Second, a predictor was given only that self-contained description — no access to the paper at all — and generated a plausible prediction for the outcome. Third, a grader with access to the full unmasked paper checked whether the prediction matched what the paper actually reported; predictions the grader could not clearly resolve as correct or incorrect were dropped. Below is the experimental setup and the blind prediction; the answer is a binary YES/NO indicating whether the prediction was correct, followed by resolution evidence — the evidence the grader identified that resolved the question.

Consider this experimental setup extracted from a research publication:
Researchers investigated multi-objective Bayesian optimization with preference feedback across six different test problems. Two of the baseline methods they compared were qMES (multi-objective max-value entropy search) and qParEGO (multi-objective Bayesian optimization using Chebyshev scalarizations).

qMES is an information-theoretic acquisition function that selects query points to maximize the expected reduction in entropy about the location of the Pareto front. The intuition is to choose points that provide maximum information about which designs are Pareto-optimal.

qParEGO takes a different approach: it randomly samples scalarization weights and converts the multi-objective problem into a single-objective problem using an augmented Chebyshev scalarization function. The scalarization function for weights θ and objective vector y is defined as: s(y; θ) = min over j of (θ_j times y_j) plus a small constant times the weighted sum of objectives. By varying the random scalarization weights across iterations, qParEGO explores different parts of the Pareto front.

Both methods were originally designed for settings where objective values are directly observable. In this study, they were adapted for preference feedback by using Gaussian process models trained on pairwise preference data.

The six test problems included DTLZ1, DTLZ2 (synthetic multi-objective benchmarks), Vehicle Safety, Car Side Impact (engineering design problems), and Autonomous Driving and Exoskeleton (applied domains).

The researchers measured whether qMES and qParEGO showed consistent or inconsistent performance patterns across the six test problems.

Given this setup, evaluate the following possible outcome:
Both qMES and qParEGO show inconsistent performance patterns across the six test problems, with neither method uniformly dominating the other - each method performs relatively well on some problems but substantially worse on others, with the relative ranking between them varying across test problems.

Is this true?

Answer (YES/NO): YES